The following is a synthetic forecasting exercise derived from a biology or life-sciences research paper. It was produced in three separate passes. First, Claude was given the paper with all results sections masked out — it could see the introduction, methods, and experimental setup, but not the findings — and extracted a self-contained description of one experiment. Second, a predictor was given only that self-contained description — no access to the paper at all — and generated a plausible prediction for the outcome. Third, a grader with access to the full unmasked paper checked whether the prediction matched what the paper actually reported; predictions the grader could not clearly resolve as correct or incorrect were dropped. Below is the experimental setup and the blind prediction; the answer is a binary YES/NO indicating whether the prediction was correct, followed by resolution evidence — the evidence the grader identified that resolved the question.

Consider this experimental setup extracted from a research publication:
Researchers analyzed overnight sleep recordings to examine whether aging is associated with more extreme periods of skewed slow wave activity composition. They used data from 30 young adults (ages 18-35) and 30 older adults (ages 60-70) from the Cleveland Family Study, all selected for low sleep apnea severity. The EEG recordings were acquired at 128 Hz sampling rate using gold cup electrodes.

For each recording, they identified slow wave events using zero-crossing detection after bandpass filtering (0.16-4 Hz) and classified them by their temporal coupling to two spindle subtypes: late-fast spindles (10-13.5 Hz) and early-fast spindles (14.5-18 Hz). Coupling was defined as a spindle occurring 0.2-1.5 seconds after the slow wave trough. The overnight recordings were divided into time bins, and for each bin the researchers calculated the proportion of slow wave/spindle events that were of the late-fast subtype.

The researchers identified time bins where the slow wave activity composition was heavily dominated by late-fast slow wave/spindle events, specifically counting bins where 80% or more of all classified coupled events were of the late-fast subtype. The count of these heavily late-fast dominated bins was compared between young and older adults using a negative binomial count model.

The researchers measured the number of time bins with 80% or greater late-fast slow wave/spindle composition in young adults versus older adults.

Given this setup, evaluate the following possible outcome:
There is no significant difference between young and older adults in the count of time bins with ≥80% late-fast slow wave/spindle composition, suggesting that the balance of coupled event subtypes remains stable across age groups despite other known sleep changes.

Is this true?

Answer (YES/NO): NO